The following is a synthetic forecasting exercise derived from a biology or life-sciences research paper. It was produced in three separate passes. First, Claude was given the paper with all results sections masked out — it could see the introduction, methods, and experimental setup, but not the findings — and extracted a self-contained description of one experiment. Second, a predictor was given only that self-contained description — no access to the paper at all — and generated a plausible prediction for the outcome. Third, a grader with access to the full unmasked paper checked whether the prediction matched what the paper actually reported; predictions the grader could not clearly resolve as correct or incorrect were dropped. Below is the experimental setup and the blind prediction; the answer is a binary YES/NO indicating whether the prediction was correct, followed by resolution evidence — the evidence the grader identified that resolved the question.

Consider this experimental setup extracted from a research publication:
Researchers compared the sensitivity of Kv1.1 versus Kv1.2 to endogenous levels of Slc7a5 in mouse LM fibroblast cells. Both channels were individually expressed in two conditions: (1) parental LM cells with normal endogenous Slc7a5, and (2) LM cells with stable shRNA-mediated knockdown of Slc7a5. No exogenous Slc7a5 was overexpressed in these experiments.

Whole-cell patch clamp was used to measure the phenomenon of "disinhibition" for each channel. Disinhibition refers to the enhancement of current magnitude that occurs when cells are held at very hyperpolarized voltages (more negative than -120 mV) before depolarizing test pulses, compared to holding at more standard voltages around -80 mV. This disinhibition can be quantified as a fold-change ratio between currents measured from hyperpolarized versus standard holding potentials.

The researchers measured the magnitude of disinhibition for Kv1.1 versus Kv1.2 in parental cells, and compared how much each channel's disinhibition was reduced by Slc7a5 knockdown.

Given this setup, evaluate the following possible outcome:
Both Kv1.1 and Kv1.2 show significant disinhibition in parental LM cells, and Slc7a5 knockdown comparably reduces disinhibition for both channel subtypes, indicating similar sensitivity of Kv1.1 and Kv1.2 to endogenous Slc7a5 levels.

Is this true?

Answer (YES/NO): NO